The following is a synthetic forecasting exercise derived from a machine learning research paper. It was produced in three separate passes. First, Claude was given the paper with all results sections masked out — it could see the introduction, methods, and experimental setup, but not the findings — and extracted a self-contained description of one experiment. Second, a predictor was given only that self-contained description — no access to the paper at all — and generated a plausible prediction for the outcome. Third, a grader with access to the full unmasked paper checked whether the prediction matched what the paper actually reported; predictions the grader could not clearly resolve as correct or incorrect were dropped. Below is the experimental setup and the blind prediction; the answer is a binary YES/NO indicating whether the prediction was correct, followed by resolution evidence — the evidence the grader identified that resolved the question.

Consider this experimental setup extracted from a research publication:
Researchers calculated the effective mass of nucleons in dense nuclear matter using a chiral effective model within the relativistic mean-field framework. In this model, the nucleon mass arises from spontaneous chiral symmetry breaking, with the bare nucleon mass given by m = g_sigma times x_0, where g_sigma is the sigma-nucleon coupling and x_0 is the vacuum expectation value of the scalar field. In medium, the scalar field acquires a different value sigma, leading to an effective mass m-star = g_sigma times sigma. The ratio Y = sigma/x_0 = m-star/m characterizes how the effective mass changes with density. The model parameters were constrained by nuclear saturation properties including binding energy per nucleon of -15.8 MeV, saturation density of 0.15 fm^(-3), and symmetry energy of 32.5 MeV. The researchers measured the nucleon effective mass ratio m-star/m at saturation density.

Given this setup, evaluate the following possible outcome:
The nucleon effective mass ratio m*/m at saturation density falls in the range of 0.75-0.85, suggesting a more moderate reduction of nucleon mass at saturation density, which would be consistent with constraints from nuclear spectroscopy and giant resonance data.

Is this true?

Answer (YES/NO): YES